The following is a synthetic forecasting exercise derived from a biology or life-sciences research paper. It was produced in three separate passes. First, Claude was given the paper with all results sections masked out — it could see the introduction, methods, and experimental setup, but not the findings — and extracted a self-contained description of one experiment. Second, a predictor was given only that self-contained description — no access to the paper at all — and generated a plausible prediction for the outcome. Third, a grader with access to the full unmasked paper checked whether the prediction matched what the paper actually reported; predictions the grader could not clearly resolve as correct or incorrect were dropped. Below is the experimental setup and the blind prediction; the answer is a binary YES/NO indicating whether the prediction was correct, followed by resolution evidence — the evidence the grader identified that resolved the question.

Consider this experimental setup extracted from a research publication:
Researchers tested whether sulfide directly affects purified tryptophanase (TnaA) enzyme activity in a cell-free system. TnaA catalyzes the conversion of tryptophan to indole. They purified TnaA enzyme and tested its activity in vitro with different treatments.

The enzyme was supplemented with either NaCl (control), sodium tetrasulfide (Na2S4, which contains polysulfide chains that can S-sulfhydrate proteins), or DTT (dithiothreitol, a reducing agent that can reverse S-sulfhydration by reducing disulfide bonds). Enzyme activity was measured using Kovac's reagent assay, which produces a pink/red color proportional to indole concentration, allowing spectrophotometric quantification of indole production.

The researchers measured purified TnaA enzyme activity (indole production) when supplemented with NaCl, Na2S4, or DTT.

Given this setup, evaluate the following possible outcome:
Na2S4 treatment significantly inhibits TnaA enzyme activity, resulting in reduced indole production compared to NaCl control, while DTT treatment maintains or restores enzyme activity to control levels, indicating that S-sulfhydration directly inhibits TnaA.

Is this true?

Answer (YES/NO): NO